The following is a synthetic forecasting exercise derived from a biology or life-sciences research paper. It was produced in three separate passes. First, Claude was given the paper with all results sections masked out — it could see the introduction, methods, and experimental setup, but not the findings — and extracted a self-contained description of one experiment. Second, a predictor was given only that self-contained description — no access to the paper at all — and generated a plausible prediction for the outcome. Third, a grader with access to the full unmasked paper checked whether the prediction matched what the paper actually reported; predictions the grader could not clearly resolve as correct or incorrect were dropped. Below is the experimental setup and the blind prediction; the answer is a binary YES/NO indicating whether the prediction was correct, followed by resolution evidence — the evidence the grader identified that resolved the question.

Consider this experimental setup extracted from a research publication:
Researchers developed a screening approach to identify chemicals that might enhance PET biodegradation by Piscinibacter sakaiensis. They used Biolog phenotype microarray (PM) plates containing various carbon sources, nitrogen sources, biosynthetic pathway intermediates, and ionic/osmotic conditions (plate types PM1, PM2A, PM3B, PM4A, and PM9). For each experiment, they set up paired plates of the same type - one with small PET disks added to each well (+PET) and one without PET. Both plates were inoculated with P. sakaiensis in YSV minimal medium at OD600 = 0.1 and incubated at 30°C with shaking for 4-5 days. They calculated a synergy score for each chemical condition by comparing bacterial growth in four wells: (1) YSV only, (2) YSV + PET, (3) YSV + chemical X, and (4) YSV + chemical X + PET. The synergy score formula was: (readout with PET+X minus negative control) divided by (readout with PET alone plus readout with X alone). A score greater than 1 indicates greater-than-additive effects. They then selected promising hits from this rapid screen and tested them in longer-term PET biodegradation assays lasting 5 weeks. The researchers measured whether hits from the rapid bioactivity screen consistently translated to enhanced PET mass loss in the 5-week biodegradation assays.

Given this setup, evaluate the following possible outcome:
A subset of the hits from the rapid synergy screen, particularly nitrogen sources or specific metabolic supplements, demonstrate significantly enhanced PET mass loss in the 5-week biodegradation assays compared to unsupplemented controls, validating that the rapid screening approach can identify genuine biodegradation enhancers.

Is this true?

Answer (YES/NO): NO